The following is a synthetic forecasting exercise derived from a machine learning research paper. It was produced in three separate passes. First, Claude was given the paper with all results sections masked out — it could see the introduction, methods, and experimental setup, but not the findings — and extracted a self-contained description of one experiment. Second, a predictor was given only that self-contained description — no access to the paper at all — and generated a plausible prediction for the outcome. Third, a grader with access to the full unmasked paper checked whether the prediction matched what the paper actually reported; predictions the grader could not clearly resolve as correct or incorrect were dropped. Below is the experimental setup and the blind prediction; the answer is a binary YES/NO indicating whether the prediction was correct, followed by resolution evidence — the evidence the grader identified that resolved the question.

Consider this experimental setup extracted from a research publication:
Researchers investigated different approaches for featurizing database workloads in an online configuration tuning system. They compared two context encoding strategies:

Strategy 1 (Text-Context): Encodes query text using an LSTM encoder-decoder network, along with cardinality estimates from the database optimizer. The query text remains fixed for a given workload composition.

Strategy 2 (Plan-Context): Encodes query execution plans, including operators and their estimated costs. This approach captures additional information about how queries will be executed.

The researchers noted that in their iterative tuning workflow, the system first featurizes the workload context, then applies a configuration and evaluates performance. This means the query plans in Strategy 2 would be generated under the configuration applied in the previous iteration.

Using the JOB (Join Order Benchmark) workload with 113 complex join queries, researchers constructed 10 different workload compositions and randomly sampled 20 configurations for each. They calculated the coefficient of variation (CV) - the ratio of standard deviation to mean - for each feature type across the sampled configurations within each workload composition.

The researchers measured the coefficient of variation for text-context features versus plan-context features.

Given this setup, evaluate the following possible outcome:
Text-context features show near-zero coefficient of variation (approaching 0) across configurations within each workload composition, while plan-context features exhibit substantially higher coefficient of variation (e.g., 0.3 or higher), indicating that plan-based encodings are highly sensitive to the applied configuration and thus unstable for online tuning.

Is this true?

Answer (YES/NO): YES